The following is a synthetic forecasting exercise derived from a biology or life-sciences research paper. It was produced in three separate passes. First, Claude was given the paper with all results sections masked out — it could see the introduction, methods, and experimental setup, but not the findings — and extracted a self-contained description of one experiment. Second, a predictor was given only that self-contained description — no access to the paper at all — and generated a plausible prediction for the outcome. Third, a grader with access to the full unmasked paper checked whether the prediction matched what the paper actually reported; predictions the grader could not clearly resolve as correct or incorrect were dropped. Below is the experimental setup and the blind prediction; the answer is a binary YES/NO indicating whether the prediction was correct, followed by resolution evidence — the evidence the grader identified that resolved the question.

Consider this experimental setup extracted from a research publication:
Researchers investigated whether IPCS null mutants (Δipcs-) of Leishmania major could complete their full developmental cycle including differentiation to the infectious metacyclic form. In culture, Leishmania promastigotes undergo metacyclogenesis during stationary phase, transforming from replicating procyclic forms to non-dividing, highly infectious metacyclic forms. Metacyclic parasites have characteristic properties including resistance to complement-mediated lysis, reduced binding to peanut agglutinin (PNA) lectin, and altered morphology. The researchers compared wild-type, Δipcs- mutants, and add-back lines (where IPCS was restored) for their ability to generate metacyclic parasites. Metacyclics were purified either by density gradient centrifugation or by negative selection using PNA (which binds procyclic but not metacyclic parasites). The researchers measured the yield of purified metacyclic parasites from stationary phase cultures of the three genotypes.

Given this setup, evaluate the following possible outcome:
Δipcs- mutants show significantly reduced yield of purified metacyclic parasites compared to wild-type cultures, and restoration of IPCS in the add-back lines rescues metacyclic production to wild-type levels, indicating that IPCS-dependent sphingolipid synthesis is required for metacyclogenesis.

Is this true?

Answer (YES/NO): NO